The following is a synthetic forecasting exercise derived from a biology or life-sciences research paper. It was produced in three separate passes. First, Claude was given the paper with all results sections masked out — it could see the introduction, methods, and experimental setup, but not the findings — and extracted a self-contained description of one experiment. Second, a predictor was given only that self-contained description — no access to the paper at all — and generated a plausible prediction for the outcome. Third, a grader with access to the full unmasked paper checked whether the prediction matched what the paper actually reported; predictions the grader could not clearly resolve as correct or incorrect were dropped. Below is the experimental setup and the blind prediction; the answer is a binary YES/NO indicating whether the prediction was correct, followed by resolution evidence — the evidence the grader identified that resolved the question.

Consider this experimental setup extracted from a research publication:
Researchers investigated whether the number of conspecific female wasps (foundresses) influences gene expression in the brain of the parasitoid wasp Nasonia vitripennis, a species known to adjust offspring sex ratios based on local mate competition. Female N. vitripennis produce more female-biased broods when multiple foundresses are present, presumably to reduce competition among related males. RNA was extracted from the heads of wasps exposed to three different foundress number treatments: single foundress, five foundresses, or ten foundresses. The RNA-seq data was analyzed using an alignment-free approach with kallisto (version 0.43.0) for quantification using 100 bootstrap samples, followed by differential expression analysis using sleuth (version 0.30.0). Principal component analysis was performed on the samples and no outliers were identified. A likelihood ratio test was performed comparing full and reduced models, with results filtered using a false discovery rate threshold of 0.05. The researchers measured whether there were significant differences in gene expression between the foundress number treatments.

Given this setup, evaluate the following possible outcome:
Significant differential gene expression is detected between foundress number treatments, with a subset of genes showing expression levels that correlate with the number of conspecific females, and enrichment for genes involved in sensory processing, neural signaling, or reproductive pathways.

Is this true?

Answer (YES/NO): NO